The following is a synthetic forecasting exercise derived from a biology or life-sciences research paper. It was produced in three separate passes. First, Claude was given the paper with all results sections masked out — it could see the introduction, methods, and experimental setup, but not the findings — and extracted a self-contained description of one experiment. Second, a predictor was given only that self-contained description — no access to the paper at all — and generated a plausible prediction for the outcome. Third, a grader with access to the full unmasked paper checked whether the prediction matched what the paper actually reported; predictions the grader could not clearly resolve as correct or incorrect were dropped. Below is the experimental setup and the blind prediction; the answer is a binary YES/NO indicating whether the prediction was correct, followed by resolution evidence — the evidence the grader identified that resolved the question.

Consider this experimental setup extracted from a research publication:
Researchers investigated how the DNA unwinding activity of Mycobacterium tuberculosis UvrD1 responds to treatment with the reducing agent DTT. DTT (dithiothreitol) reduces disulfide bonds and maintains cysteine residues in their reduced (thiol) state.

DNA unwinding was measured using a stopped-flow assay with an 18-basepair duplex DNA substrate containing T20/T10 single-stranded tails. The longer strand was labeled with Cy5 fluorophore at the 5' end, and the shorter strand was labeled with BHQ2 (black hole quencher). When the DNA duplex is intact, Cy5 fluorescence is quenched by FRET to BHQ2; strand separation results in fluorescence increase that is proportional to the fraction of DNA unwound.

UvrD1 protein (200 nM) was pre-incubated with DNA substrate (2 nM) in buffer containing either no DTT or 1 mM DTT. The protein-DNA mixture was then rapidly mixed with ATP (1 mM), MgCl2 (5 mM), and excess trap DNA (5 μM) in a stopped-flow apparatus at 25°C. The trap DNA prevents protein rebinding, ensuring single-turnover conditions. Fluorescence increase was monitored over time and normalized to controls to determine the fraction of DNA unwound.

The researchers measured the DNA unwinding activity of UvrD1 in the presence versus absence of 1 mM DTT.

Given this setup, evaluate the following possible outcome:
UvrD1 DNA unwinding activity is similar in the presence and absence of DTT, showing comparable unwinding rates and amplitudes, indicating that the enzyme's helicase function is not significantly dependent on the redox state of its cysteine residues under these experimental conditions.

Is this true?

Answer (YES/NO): NO